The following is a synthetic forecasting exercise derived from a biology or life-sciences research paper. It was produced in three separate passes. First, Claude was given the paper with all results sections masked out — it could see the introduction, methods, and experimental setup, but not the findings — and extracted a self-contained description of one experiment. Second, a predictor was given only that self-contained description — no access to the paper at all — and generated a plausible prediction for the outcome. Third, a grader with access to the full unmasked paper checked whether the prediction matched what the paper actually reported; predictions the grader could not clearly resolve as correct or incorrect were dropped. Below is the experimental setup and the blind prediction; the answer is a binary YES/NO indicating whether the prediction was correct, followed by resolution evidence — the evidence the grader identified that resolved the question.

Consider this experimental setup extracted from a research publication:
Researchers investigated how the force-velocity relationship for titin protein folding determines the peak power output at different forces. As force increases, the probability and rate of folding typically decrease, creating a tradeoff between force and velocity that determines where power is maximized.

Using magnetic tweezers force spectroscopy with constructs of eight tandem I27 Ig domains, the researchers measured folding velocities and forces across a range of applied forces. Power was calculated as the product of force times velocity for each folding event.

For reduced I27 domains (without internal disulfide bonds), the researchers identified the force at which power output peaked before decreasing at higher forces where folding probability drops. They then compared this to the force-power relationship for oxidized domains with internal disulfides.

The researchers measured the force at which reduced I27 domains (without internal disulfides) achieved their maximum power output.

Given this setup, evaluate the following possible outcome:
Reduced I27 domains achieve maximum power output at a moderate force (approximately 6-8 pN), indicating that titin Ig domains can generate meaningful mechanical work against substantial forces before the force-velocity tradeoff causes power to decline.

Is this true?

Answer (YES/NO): NO